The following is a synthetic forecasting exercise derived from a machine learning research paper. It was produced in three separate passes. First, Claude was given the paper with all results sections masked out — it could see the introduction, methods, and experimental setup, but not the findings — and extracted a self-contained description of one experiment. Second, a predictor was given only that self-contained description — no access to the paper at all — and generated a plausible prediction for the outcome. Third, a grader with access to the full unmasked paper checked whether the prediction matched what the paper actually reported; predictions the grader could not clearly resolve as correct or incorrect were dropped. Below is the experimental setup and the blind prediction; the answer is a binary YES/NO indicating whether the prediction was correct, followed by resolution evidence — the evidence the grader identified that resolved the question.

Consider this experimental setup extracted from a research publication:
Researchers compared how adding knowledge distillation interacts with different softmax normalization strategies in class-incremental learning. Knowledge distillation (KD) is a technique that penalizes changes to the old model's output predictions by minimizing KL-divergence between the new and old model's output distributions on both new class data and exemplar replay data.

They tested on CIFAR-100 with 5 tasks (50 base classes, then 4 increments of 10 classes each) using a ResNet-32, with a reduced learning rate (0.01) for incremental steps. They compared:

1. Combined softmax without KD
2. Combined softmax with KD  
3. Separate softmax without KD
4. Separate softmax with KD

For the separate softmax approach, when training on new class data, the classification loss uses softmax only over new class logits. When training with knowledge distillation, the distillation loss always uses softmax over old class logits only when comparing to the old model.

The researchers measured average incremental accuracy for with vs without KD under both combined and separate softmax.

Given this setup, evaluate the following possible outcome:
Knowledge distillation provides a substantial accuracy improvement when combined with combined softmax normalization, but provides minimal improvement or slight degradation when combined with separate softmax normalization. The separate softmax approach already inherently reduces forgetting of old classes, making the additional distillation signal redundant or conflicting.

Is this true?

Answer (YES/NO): NO